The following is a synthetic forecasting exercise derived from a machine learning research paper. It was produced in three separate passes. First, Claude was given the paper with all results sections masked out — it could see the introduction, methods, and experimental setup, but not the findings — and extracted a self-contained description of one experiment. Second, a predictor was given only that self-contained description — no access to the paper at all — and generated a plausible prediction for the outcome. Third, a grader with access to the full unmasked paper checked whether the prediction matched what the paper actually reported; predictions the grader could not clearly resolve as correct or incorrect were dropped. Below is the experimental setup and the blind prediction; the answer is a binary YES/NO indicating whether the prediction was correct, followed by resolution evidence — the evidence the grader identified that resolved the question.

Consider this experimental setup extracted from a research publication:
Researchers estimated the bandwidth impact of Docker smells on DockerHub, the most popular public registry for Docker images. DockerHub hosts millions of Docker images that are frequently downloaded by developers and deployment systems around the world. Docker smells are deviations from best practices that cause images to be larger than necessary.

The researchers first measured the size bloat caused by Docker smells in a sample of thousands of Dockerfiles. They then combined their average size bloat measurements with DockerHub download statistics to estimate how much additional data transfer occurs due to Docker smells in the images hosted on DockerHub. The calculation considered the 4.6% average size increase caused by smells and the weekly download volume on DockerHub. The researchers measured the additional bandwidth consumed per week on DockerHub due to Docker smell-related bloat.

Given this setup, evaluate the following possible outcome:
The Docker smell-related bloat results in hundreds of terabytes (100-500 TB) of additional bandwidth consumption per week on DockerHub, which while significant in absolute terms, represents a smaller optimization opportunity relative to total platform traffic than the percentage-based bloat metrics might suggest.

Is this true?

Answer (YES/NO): NO